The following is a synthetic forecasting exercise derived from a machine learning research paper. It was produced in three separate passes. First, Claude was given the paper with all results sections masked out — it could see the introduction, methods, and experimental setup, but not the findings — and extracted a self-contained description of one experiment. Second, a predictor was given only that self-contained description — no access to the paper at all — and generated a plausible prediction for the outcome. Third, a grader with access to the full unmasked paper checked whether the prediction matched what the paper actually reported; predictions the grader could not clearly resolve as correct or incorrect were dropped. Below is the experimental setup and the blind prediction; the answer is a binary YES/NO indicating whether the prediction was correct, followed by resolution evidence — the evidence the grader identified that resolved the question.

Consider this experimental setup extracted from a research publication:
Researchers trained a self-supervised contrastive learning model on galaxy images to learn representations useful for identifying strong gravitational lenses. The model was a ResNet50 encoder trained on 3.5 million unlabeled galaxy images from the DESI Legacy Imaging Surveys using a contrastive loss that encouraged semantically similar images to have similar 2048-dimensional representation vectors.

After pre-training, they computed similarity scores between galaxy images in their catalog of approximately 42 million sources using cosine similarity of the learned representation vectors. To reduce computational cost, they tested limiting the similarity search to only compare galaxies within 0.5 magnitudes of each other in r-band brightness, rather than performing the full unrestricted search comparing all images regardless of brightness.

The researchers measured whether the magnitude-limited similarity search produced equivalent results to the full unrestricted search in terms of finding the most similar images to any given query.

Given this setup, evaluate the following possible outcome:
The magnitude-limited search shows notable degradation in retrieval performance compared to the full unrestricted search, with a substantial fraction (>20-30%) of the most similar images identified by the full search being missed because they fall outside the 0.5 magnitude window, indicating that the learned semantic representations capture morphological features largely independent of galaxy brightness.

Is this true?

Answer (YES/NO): NO